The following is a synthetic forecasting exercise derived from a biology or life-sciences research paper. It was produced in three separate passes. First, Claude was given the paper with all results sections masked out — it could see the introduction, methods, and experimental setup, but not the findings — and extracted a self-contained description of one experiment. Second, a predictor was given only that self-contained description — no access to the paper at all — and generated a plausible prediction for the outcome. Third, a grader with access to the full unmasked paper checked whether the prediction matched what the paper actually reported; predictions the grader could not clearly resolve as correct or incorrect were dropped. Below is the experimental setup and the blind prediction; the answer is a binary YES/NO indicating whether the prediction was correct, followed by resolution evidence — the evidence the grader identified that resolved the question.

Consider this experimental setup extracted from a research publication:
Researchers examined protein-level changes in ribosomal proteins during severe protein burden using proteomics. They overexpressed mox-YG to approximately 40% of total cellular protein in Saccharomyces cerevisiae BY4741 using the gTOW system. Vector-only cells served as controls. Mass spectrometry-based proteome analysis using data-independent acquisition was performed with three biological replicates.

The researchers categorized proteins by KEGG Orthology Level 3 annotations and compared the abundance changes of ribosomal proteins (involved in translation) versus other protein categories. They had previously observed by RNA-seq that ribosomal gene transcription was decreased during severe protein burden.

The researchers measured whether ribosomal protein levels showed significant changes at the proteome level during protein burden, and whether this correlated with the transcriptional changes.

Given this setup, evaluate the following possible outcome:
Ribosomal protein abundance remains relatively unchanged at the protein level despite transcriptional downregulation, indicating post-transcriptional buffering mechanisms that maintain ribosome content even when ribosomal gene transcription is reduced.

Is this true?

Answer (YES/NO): NO